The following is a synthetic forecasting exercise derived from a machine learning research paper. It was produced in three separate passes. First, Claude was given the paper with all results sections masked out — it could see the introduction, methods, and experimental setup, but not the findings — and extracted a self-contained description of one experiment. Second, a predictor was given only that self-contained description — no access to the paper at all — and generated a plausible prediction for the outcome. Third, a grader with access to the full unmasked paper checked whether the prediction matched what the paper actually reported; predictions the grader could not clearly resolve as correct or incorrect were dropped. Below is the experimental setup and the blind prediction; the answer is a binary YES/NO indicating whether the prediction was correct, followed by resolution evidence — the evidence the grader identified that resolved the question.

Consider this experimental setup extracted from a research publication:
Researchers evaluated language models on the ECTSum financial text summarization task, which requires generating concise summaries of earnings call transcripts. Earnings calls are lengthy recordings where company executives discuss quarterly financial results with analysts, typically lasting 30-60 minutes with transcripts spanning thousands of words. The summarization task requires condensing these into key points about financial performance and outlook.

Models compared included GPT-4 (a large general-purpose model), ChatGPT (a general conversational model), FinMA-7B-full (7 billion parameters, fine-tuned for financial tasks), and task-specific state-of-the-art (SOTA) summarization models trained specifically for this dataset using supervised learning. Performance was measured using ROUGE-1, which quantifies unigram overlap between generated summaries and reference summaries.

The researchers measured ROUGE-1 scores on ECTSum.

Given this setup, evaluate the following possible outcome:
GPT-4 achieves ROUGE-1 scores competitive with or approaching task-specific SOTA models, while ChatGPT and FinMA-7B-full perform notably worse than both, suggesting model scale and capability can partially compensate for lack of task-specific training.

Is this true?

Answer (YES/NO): NO